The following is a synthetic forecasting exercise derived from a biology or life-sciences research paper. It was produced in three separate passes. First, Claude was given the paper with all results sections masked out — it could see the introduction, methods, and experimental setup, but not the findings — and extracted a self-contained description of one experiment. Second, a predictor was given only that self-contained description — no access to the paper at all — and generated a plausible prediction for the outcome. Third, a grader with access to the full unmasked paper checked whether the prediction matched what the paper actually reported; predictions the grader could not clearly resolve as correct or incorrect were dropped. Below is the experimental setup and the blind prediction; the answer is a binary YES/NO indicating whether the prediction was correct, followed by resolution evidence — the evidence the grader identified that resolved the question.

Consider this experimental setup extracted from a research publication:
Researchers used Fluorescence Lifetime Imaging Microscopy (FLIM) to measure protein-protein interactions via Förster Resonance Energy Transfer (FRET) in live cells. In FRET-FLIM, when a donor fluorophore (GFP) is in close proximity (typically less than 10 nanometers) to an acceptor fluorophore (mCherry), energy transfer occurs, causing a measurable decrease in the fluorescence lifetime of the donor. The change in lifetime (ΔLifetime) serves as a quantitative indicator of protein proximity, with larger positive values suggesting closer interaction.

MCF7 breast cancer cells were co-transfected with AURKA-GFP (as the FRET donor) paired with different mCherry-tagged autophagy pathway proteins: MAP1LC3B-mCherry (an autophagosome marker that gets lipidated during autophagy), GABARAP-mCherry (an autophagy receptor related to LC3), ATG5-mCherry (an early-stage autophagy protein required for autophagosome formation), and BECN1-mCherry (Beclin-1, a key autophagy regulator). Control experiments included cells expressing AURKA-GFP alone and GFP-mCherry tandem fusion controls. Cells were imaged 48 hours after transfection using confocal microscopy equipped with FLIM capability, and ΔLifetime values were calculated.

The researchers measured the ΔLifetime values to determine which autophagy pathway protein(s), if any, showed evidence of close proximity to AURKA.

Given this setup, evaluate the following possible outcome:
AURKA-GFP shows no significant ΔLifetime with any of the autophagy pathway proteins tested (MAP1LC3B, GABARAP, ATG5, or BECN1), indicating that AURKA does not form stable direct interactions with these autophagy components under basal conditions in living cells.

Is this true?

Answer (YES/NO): NO